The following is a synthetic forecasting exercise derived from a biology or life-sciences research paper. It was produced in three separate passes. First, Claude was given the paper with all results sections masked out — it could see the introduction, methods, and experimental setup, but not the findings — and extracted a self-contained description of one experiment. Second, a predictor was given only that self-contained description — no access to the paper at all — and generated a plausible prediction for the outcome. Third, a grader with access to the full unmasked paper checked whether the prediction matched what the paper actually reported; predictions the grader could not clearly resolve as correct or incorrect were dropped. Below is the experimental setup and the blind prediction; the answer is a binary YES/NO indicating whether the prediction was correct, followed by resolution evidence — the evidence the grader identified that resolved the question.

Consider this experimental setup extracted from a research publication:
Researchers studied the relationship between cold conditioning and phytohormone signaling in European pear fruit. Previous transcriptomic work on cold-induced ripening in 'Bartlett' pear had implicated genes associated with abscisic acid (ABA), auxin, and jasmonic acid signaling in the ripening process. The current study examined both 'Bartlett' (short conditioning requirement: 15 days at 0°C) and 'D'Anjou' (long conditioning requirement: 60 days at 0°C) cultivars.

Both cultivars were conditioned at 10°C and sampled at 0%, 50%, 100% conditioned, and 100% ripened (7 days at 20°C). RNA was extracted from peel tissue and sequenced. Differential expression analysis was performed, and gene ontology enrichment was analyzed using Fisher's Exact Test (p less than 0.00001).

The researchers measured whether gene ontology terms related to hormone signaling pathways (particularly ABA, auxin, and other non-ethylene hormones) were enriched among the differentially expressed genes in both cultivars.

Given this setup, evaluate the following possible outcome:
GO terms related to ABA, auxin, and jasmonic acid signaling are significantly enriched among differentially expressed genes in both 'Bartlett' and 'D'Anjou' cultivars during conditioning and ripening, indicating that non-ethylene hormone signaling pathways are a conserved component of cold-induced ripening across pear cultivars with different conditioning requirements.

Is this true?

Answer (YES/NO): YES